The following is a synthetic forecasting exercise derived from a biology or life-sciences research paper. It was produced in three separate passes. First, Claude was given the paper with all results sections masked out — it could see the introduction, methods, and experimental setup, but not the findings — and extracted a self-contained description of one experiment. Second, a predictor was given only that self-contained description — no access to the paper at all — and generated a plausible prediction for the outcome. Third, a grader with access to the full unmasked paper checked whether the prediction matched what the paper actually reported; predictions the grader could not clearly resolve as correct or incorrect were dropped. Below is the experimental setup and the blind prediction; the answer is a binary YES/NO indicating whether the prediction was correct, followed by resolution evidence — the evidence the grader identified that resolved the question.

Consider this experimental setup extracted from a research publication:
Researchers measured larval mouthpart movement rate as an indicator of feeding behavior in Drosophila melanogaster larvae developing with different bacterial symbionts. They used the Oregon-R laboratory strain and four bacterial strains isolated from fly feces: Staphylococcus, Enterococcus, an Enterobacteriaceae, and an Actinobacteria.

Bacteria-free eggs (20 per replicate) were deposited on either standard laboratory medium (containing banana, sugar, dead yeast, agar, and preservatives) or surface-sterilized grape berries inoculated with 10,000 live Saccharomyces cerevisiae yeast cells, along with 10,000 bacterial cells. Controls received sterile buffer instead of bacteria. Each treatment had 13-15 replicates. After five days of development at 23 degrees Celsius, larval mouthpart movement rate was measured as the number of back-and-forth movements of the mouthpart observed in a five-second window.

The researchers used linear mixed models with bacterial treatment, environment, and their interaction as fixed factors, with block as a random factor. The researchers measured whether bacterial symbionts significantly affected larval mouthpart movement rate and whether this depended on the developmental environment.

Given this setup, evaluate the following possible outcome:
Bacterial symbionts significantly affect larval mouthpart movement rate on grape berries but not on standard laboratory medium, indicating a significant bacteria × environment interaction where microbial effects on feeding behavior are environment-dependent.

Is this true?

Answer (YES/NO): YES